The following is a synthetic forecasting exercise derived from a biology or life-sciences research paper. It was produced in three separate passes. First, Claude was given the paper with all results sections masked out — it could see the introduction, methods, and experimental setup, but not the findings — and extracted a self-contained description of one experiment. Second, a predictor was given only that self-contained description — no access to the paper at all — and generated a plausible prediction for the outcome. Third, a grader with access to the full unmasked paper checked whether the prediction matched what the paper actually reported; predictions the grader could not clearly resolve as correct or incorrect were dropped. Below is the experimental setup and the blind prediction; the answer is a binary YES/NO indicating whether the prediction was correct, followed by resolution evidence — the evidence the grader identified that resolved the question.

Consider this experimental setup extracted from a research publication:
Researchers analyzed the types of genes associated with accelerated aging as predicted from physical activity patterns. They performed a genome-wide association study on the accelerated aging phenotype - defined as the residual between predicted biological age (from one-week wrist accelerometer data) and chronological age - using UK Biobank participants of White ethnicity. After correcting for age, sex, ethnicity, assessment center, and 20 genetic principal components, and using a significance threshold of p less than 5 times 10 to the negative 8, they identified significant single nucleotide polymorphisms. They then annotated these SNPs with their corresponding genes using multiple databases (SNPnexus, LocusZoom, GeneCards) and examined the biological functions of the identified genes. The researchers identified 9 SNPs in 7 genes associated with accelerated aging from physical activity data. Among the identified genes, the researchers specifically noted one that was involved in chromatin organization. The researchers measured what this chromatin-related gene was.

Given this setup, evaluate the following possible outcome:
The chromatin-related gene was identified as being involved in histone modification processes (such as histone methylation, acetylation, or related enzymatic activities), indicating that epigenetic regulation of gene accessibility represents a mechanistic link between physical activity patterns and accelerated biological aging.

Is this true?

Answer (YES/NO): NO